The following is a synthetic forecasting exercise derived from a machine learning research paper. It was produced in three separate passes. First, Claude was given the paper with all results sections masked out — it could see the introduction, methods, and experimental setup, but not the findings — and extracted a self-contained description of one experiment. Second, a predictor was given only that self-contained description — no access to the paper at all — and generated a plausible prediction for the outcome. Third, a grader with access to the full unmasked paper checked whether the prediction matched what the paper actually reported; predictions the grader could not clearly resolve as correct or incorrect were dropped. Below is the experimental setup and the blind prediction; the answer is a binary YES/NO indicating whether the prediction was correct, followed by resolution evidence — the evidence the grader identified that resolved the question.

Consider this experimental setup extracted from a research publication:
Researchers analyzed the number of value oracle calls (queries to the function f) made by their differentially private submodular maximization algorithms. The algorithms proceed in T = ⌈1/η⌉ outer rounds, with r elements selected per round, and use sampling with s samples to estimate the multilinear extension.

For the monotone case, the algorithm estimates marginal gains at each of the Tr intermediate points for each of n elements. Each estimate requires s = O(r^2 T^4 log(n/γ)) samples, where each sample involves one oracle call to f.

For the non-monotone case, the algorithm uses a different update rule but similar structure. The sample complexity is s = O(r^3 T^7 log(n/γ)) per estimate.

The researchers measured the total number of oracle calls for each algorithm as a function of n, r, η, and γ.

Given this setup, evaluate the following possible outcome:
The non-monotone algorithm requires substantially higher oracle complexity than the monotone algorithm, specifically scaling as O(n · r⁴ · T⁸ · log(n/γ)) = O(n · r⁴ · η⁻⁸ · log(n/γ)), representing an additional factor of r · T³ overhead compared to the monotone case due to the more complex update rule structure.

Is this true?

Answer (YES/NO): YES